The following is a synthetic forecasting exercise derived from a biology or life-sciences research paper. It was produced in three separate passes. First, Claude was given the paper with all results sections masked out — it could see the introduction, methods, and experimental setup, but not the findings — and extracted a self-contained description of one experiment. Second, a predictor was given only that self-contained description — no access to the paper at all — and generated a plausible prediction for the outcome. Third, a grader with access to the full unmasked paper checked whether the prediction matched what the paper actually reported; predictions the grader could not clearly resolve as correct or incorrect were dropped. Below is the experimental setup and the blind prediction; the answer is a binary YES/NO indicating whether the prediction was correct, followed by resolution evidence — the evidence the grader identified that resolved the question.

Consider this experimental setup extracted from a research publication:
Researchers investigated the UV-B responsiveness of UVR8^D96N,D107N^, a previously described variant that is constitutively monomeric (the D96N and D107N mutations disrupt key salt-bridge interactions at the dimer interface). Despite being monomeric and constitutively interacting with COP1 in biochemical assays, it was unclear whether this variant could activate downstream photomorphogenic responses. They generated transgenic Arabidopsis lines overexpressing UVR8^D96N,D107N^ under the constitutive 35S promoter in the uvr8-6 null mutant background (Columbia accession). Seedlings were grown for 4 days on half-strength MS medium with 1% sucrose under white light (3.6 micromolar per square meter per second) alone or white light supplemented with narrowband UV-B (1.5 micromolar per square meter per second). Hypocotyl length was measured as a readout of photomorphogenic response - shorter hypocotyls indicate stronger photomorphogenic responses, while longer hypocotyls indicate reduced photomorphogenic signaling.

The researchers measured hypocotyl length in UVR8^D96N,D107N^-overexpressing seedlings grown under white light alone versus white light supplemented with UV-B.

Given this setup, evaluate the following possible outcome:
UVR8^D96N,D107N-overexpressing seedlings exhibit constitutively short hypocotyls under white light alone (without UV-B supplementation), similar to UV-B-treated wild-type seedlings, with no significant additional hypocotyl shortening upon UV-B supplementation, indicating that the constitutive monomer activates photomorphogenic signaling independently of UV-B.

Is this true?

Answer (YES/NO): NO